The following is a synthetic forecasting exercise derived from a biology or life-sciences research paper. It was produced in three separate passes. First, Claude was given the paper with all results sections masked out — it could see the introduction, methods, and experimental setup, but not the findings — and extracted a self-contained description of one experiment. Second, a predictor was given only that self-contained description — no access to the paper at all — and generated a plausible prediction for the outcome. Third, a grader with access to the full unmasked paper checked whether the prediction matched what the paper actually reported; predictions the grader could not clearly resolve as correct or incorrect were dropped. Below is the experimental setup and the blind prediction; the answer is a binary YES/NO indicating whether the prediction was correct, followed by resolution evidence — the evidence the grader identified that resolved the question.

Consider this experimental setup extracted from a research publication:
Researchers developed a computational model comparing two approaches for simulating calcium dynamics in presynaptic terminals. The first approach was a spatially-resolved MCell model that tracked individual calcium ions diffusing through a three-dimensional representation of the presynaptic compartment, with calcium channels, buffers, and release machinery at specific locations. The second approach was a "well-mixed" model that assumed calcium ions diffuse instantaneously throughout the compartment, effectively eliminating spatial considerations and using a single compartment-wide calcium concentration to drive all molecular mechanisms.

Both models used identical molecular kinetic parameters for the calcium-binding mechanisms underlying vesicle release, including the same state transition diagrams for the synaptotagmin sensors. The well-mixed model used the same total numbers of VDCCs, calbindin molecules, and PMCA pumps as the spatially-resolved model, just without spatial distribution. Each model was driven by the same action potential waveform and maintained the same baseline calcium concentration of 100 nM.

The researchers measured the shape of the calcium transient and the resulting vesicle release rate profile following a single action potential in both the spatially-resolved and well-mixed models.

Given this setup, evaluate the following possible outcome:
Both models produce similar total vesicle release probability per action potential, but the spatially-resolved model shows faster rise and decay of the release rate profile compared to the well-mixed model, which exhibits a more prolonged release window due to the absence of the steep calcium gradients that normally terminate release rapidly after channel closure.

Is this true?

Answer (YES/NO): NO